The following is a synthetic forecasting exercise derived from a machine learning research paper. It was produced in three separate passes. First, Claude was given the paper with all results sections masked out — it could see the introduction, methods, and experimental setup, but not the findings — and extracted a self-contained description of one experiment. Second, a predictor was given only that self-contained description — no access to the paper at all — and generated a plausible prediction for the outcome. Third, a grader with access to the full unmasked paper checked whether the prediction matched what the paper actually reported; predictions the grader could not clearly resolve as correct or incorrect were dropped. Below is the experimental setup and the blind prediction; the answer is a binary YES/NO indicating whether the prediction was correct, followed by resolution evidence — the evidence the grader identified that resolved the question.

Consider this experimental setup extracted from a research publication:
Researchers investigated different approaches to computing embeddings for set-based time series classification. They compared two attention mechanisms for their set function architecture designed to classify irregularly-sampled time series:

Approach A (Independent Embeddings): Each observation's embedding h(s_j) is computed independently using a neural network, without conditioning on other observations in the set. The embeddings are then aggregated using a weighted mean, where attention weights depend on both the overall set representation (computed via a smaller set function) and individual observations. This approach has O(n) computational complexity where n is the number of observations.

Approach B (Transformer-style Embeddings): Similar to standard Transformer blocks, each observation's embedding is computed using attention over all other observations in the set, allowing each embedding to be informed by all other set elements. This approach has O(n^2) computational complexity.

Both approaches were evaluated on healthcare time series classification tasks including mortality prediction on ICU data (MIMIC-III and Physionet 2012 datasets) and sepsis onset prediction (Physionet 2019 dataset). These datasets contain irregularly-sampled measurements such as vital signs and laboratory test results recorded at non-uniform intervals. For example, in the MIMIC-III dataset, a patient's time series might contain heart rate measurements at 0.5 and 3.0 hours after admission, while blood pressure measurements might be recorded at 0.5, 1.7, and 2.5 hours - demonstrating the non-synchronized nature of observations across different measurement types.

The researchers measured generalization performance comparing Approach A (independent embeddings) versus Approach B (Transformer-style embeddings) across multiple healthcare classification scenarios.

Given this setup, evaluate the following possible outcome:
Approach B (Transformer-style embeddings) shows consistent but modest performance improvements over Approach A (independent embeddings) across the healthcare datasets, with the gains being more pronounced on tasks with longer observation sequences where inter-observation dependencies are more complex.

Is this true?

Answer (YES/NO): NO